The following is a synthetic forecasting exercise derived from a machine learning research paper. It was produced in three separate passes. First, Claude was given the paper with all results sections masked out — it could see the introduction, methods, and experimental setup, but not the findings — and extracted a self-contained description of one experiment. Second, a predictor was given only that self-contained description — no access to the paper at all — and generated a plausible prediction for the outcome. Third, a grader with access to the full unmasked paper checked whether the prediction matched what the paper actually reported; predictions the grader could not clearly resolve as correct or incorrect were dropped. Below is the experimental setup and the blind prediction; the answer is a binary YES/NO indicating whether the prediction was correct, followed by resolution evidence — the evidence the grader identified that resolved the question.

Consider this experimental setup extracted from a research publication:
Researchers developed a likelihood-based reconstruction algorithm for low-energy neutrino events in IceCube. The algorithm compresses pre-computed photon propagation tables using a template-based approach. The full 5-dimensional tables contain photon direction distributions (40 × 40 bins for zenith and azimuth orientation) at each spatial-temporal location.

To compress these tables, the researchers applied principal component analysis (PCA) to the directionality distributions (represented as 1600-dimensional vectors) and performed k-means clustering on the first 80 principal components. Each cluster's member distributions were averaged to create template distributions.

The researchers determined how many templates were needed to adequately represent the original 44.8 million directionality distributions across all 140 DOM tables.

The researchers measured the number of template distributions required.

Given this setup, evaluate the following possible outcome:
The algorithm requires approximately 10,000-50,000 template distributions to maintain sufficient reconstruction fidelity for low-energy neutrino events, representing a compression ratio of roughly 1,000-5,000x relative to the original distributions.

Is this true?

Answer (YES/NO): NO